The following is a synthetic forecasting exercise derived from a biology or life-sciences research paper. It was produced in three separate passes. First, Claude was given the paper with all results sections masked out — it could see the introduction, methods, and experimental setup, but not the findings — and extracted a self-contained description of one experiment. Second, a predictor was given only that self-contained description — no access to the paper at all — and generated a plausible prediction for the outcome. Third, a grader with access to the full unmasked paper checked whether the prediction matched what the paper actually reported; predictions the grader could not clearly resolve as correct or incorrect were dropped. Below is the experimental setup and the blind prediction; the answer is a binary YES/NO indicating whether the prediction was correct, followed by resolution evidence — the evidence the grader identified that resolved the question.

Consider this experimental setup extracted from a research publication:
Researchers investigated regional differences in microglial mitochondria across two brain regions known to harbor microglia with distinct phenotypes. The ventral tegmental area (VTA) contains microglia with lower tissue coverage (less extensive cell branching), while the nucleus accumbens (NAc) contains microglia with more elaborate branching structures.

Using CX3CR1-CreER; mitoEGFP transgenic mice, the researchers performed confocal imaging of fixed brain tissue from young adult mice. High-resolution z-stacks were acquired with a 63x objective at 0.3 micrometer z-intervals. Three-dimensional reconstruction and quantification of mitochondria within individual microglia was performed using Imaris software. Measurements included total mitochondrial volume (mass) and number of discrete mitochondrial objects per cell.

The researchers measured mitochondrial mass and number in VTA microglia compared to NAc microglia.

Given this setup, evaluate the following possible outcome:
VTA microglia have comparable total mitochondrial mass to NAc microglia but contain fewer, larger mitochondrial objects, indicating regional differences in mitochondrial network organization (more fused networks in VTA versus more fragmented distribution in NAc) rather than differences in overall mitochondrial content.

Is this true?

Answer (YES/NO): NO